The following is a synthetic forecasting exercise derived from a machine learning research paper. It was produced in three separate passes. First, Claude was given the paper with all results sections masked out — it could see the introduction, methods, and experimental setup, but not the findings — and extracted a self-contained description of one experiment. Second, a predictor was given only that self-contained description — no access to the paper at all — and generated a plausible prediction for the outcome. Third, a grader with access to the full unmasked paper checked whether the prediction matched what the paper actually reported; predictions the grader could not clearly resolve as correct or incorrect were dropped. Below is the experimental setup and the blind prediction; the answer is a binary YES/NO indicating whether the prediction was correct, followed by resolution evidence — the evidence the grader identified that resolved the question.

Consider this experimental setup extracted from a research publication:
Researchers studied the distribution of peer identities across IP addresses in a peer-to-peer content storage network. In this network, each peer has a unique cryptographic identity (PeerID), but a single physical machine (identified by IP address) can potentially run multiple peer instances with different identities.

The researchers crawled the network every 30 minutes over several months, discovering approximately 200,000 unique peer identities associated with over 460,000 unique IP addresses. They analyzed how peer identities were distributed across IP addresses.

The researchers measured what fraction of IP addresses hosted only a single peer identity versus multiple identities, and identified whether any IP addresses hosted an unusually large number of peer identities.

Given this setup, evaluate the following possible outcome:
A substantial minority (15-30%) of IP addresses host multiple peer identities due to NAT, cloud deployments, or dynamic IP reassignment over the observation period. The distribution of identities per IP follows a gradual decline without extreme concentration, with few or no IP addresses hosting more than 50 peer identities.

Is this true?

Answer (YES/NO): NO